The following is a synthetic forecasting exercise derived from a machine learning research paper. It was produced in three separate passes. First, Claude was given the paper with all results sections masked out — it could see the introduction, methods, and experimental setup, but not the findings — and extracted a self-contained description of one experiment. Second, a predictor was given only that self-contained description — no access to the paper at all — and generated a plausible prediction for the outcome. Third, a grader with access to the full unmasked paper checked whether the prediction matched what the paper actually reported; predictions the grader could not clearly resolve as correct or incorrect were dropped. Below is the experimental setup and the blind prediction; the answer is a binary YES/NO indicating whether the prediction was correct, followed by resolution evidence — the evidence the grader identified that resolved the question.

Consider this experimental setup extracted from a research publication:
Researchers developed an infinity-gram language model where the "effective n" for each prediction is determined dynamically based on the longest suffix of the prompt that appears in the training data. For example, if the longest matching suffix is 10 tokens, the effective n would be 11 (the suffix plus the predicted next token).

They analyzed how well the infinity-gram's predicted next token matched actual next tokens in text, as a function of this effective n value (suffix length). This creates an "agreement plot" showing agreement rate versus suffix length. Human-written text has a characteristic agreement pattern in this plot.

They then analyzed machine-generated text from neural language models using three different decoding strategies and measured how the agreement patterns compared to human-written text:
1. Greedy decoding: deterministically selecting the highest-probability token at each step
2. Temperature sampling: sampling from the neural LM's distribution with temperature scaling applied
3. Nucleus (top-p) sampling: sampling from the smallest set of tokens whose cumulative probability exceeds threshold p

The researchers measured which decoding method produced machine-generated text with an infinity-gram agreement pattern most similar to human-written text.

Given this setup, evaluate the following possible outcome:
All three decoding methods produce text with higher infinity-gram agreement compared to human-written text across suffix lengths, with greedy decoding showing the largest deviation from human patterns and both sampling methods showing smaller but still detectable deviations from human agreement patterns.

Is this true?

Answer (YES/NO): NO